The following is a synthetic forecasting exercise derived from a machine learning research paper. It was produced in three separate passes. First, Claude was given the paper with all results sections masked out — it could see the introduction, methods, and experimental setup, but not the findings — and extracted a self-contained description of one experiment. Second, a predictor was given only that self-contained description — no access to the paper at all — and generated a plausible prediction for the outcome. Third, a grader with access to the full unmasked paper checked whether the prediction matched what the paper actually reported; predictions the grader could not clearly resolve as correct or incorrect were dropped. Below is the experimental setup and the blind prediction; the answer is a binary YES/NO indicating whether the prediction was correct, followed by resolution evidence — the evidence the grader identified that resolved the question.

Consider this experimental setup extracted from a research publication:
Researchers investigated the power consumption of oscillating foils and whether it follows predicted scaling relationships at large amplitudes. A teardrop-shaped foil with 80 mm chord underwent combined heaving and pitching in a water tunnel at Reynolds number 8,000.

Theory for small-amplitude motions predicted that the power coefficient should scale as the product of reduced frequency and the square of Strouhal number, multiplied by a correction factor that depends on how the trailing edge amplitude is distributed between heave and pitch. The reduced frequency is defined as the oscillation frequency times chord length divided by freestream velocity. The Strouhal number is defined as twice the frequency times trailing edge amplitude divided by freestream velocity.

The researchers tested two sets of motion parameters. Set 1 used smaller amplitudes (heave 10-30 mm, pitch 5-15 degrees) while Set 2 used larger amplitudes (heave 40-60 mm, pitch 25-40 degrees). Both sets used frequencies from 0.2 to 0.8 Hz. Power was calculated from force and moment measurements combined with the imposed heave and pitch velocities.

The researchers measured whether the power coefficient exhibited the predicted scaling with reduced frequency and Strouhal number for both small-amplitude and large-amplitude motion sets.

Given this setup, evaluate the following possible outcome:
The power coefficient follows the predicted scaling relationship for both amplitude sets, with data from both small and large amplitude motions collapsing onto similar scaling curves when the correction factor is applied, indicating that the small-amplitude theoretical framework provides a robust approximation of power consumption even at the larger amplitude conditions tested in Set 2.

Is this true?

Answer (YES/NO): YES